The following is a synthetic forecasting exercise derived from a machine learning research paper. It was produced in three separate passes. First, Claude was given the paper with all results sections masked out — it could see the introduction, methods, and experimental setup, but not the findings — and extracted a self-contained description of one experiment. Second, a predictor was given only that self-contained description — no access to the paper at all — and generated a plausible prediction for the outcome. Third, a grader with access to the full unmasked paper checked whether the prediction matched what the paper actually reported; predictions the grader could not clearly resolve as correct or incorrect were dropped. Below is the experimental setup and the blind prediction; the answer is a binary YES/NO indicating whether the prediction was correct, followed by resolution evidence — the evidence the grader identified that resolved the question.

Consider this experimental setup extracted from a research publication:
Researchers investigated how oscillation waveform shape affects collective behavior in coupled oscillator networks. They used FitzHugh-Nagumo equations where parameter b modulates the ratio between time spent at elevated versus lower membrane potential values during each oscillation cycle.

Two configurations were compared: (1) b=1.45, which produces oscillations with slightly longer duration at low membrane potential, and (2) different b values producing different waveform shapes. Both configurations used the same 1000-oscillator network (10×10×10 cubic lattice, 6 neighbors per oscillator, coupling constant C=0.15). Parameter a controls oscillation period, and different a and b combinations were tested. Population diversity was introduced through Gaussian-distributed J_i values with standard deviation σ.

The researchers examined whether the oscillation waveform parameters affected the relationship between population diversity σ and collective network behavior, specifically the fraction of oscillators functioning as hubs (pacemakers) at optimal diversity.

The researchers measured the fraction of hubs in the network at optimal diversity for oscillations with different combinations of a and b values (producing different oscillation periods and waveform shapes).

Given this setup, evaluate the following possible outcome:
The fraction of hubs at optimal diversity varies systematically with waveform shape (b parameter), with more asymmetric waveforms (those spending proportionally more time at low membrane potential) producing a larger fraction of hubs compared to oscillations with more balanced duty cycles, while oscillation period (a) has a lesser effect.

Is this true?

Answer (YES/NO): NO